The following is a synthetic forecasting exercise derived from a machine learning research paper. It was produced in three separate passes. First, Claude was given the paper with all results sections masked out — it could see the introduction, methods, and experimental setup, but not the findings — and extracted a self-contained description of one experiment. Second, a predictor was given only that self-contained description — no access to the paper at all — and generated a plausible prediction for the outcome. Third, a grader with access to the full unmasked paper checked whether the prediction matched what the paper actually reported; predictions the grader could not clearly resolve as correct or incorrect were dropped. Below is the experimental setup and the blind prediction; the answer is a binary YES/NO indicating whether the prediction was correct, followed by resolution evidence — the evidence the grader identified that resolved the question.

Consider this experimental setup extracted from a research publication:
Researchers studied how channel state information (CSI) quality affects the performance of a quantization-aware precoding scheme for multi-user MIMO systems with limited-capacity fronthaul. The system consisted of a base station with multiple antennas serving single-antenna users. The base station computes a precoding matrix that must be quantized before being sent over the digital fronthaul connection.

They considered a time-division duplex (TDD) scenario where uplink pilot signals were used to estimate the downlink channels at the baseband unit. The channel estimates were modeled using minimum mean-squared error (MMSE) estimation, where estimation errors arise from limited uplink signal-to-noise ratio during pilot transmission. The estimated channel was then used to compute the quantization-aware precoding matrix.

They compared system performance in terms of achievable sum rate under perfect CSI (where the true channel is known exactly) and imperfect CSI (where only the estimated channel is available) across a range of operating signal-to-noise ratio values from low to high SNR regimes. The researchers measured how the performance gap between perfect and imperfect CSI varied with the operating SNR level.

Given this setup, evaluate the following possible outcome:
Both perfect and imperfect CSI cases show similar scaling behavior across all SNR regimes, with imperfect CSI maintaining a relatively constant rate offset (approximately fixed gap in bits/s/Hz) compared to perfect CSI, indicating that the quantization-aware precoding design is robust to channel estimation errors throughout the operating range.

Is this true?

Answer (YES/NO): NO